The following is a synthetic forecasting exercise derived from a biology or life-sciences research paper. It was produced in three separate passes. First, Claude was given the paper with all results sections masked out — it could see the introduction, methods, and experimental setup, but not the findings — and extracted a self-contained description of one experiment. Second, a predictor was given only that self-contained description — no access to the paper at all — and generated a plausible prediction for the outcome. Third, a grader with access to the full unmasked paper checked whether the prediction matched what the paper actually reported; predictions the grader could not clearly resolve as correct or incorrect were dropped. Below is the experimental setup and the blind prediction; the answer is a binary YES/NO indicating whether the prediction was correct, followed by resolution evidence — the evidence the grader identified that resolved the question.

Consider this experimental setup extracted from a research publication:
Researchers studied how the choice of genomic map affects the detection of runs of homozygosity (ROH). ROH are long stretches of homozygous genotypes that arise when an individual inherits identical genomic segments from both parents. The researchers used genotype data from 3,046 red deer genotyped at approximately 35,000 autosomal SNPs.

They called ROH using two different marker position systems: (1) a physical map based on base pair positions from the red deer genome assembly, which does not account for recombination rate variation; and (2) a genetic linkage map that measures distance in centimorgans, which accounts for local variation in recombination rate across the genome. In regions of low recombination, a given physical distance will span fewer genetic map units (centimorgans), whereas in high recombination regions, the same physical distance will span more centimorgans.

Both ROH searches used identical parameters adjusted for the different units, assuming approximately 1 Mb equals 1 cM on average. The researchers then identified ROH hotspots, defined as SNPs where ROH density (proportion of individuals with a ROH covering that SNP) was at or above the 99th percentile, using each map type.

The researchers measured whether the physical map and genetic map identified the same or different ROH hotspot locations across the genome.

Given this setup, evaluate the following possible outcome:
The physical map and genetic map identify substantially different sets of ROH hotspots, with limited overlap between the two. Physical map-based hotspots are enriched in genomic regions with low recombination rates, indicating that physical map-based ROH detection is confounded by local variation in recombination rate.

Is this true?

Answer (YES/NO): NO